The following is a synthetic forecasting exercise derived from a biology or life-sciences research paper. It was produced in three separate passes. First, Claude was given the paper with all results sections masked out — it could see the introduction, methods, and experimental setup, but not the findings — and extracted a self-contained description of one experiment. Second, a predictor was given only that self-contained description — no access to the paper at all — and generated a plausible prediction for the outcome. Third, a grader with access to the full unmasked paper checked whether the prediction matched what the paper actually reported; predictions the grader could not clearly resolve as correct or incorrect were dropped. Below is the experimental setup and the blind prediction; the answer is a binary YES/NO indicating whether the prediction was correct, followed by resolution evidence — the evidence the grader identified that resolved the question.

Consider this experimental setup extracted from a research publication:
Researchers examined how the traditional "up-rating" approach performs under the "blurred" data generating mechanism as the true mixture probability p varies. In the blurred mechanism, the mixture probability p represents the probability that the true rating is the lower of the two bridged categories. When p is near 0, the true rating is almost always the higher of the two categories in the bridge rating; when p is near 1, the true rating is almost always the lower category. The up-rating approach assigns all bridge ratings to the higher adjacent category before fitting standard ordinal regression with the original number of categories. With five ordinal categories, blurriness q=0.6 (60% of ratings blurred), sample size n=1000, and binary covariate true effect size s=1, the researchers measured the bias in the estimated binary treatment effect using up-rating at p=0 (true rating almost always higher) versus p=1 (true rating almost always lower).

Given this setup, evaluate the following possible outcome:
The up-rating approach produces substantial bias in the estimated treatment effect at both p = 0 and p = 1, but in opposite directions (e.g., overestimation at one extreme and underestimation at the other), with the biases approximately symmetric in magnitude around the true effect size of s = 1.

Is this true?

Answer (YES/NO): NO